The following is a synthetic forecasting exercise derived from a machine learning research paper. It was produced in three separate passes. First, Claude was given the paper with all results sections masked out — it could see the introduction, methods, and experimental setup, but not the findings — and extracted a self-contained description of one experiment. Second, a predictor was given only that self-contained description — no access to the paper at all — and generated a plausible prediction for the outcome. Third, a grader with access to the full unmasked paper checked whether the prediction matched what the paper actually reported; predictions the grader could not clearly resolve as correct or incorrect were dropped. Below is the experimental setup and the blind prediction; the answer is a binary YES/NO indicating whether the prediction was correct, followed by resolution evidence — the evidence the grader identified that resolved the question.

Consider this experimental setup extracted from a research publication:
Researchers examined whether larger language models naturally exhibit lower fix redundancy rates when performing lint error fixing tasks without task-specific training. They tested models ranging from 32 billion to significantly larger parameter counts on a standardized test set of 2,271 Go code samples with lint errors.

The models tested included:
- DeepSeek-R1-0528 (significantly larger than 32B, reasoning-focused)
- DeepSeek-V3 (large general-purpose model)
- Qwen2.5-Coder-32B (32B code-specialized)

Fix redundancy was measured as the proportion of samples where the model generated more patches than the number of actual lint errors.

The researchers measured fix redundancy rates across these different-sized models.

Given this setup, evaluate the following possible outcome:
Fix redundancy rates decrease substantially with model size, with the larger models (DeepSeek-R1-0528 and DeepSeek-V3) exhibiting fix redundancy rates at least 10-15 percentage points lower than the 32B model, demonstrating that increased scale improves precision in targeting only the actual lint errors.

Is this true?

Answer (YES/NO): NO